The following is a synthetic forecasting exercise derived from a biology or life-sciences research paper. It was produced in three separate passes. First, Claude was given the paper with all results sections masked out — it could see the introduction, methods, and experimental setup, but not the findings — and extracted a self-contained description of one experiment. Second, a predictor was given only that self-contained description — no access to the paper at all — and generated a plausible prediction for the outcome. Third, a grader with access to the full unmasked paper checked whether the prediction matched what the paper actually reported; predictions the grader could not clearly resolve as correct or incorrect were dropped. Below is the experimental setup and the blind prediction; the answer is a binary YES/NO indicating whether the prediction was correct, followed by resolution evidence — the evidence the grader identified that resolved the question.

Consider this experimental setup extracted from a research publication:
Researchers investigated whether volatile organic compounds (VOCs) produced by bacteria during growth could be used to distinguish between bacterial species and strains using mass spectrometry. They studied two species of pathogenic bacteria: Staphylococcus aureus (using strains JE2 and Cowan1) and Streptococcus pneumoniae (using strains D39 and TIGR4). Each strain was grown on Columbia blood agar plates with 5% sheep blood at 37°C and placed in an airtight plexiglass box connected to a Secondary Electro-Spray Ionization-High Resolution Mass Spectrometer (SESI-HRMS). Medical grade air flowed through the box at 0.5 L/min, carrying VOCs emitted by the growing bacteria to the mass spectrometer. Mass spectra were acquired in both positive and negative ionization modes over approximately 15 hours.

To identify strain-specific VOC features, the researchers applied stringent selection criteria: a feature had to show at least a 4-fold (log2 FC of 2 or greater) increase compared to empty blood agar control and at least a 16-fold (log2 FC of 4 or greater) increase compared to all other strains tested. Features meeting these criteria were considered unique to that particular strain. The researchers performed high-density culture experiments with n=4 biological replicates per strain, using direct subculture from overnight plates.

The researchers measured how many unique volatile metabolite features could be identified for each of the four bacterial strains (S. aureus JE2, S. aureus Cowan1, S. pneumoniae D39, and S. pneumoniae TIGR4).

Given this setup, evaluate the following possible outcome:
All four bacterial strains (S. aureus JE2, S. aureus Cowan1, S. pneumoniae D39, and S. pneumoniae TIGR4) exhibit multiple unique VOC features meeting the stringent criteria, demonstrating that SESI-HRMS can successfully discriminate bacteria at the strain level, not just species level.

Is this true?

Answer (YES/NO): NO